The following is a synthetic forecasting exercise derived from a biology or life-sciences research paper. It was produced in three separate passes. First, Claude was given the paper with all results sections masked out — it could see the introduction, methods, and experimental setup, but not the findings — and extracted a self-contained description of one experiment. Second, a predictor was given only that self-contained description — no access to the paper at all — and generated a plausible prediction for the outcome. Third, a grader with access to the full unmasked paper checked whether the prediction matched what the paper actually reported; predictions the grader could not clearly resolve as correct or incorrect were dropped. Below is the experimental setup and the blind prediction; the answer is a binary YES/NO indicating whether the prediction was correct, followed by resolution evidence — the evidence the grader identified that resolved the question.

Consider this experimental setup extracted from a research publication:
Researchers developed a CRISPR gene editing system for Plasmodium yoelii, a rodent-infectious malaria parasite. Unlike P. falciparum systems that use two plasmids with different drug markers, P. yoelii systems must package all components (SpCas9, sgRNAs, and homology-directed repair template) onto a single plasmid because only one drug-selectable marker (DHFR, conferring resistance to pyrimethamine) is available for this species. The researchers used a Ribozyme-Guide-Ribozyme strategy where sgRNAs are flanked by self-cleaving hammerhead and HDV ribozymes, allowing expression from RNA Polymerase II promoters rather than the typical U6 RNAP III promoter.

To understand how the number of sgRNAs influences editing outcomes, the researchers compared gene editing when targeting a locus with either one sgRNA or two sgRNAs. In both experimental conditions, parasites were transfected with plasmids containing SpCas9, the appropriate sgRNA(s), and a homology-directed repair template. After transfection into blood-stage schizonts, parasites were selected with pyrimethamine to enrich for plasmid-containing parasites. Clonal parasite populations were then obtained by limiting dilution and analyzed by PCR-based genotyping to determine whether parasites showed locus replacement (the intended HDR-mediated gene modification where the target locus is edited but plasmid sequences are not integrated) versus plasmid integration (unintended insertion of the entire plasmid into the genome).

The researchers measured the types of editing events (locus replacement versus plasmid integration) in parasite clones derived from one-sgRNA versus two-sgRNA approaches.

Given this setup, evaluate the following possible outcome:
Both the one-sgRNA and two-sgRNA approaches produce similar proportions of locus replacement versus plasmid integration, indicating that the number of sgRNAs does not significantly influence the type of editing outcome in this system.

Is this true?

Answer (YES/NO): NO